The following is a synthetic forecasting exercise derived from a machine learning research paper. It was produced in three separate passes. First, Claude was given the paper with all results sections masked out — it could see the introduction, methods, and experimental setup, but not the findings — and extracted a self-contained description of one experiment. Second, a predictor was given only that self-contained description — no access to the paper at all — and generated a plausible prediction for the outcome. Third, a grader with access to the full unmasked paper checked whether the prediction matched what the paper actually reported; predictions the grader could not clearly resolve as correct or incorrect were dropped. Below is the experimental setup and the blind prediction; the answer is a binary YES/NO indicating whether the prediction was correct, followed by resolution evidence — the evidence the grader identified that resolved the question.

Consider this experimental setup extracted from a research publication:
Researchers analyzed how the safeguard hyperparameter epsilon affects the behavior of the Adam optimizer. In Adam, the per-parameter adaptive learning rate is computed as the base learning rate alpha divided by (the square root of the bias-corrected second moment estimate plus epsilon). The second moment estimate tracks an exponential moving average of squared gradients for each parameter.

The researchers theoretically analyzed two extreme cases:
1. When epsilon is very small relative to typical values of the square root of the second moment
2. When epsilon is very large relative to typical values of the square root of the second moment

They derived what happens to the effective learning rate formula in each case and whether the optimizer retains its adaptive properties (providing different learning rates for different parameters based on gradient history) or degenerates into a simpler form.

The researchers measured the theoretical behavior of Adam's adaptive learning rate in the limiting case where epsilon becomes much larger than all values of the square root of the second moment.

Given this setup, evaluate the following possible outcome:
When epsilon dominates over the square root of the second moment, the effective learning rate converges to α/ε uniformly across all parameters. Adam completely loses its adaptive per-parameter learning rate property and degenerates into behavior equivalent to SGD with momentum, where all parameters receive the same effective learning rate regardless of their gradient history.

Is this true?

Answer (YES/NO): YES